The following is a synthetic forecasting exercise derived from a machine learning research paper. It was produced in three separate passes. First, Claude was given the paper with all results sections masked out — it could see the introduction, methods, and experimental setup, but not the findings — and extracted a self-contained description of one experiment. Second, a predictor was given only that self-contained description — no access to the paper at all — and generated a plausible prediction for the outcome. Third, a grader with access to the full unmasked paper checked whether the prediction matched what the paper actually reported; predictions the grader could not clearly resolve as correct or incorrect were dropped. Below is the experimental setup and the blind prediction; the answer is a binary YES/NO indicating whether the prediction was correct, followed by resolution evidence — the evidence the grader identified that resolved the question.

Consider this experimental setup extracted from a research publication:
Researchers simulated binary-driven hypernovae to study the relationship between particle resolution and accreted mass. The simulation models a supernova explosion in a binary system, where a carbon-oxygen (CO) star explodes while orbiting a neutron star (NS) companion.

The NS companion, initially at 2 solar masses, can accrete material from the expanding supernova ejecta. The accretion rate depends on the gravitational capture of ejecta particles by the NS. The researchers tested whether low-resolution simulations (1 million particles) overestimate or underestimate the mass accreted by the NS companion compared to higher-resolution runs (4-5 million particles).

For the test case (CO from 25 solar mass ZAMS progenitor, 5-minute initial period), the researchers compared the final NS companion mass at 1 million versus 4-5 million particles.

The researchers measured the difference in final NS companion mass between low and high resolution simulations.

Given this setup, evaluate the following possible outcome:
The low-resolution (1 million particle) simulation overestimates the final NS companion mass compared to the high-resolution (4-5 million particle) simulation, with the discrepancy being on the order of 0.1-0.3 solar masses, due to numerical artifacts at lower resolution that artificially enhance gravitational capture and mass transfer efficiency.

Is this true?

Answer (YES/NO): NO